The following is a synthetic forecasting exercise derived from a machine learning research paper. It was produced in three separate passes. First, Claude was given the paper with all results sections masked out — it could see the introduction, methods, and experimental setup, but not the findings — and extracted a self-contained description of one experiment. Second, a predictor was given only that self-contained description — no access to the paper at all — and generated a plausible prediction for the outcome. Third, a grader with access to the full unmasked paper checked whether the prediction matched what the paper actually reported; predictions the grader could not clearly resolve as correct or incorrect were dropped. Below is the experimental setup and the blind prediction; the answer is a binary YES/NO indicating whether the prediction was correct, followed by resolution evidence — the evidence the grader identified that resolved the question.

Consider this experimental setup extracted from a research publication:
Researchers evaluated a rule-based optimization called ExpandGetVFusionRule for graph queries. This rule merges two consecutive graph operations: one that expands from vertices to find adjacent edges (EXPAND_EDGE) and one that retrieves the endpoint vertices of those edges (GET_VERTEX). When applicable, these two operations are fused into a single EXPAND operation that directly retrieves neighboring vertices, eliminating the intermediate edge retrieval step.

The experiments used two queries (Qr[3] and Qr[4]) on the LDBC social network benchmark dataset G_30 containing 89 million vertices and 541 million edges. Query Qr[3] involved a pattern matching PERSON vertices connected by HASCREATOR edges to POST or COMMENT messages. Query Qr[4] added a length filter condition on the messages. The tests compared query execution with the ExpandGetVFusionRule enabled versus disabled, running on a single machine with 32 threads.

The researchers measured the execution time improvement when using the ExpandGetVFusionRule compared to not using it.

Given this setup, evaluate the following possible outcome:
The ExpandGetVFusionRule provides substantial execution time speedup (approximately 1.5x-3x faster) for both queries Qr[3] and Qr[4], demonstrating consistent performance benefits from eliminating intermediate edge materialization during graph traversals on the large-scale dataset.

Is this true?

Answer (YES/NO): NO